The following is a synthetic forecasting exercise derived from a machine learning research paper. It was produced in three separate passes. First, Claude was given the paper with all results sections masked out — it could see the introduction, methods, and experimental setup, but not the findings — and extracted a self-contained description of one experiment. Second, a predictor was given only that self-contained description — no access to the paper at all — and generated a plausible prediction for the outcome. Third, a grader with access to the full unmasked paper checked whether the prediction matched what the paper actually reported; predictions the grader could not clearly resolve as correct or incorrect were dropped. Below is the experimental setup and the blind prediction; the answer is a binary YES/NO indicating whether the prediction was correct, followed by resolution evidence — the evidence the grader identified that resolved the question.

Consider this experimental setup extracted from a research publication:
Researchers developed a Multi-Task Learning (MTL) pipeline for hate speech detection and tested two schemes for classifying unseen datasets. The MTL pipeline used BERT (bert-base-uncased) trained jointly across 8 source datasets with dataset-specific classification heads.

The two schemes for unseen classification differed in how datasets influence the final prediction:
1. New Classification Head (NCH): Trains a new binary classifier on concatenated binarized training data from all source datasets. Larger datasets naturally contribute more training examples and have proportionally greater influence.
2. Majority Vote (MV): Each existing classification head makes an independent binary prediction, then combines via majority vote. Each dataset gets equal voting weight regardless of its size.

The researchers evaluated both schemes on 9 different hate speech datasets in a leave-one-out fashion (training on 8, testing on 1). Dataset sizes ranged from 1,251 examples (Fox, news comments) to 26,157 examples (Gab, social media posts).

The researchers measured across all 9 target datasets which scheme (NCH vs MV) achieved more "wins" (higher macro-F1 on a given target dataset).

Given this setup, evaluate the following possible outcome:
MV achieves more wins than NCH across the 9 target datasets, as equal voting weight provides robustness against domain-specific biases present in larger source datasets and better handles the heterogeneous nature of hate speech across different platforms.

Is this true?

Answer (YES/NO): NO